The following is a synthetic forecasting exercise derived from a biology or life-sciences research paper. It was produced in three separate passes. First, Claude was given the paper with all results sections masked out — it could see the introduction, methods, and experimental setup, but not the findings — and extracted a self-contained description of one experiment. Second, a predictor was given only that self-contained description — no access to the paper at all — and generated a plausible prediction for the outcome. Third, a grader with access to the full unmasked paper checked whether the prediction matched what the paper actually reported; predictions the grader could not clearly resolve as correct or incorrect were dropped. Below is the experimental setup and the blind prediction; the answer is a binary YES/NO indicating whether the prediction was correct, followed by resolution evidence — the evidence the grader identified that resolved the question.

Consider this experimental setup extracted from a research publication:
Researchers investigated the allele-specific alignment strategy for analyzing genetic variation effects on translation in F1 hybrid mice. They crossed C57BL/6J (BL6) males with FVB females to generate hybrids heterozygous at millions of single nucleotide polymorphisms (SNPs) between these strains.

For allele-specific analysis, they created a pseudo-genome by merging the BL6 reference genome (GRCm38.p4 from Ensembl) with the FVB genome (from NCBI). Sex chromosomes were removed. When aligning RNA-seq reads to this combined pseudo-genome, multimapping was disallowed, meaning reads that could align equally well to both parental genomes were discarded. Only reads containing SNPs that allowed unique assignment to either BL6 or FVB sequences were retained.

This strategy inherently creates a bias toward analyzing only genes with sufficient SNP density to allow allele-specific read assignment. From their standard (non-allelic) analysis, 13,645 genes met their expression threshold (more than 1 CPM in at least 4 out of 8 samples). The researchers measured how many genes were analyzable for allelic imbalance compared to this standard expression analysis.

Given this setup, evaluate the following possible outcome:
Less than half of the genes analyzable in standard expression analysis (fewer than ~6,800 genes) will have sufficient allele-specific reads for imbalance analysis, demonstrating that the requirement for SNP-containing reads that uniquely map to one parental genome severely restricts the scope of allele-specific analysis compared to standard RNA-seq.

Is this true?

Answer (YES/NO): NO